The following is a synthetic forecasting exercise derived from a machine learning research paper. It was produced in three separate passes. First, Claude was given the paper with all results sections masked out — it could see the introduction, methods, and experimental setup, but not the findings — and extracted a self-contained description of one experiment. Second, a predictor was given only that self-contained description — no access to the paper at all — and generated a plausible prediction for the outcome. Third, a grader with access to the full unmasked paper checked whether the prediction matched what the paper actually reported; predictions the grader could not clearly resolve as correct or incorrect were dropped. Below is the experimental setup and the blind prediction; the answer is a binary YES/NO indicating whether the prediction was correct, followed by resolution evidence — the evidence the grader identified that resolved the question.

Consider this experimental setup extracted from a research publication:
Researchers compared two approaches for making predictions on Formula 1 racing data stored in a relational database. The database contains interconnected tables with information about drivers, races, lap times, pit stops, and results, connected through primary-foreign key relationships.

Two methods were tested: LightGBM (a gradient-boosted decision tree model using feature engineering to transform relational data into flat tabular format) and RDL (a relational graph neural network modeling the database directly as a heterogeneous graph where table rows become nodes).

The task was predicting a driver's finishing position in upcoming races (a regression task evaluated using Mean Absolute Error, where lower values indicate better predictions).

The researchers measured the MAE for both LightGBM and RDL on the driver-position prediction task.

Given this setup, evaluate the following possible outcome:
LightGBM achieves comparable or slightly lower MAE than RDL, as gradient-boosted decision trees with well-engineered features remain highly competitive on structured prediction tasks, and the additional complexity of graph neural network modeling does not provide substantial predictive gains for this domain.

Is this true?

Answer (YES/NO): YES